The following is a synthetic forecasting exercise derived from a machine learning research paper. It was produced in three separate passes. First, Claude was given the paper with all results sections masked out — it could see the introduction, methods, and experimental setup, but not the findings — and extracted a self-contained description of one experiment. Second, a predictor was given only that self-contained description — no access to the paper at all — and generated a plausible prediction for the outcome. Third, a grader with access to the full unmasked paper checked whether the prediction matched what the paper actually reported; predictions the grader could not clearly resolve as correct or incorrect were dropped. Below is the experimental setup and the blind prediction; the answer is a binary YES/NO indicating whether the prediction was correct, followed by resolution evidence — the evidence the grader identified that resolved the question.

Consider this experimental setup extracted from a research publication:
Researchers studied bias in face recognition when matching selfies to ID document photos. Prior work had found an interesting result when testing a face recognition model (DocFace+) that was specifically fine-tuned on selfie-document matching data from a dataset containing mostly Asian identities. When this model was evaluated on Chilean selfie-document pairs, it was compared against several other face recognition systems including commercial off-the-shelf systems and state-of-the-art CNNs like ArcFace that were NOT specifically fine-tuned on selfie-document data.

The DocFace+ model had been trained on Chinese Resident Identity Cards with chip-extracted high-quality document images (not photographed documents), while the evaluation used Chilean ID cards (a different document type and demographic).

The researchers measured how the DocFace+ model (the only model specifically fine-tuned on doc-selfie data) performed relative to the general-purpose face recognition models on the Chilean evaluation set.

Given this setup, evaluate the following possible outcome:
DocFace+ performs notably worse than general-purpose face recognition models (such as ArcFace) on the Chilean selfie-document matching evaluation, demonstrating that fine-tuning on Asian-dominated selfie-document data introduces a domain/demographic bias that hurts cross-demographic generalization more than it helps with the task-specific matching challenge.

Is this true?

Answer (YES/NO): YES